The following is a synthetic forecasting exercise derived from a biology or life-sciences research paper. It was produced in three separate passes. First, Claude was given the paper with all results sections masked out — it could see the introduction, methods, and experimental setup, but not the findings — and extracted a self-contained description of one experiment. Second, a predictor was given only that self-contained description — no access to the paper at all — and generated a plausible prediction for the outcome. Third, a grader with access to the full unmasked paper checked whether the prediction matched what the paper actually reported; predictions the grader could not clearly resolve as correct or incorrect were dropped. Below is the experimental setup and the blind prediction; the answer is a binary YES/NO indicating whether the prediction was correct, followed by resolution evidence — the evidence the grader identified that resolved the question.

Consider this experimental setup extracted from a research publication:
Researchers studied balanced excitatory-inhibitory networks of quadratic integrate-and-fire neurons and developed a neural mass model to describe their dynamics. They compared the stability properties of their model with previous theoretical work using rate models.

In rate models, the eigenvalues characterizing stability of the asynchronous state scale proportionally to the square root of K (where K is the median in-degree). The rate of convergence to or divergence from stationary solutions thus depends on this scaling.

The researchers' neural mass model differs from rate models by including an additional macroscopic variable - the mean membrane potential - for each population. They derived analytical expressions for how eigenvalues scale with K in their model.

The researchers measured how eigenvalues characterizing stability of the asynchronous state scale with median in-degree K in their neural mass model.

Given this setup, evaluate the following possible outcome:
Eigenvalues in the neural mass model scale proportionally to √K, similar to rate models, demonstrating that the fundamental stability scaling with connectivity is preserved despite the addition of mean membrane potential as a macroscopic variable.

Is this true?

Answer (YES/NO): NO